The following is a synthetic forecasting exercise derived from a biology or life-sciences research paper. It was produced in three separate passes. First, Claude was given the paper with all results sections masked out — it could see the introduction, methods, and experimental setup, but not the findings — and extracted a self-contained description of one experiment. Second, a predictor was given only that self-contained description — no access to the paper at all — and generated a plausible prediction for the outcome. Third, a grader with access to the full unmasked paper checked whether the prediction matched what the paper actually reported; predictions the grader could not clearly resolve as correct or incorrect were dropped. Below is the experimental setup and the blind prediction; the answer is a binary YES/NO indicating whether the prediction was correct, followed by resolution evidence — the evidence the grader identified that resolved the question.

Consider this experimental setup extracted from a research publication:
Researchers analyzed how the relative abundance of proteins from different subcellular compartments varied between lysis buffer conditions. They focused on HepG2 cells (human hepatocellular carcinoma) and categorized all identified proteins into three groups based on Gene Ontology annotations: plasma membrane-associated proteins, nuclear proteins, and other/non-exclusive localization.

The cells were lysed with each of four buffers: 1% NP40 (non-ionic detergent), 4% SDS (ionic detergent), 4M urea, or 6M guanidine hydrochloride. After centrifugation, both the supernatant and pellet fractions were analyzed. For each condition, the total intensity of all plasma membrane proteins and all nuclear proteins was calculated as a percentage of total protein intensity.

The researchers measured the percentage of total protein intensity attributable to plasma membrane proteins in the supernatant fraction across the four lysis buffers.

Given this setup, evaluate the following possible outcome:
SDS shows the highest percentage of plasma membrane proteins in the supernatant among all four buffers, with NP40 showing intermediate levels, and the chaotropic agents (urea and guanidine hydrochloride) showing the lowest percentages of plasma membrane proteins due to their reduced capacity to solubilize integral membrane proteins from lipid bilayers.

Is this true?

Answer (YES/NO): NO